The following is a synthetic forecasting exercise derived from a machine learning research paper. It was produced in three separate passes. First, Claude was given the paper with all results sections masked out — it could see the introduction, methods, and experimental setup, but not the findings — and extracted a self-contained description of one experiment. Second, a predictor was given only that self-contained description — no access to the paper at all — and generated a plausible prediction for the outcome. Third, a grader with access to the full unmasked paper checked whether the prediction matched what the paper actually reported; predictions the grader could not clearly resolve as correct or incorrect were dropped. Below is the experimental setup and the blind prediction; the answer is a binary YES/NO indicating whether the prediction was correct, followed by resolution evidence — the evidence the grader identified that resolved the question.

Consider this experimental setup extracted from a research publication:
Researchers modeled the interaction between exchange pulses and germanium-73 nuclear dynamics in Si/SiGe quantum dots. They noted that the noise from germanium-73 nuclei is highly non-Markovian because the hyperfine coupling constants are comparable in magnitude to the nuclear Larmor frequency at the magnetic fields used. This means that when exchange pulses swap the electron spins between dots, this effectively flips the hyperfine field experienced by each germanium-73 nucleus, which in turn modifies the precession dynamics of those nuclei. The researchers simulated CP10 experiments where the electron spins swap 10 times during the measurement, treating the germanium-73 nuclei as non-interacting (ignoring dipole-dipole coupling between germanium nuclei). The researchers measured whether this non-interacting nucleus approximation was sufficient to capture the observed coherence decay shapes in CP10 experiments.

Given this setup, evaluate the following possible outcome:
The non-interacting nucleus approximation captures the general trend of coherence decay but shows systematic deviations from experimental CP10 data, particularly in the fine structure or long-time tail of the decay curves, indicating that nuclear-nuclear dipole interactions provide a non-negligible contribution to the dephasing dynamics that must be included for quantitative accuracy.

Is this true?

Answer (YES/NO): NO